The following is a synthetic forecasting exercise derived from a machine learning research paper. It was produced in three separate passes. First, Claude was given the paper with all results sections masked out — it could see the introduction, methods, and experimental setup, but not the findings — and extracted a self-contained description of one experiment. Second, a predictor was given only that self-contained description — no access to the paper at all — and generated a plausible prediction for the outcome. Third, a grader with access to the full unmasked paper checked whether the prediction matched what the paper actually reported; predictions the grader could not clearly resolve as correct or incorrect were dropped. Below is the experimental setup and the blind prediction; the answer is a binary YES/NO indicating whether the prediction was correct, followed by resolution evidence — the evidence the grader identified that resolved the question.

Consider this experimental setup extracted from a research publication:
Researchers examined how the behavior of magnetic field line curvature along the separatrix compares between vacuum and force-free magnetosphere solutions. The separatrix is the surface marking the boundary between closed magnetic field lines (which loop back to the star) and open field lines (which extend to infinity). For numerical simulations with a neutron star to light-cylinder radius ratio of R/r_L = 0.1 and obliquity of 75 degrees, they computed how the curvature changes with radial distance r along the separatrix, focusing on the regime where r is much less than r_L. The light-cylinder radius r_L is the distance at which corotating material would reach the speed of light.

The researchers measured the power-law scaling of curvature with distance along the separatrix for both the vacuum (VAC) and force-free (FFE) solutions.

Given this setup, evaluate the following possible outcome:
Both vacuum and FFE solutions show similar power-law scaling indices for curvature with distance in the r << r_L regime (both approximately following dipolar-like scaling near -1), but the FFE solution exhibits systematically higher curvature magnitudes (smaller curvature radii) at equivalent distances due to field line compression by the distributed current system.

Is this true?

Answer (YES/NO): NO